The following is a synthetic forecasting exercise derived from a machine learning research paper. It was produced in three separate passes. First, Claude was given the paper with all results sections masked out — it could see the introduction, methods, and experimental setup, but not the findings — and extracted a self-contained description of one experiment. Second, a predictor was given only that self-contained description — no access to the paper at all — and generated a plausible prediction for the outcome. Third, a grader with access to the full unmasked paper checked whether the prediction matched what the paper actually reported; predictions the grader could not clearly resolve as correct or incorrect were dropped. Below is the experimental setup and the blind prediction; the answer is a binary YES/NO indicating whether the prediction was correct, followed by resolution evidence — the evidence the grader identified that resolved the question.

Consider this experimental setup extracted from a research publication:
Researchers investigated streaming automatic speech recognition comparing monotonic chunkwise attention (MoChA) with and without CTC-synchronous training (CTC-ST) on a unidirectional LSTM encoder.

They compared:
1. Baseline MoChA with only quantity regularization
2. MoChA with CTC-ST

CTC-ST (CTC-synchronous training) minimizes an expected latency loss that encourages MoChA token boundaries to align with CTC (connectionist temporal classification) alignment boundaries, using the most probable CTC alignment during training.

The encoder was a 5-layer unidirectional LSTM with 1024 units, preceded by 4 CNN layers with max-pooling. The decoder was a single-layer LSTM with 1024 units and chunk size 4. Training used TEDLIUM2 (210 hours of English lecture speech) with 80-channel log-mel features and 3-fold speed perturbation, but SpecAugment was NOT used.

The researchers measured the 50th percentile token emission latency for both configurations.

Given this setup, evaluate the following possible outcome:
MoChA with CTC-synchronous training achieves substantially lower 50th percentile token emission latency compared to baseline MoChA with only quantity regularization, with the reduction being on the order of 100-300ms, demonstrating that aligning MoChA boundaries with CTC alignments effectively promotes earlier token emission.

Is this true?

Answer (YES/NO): NO